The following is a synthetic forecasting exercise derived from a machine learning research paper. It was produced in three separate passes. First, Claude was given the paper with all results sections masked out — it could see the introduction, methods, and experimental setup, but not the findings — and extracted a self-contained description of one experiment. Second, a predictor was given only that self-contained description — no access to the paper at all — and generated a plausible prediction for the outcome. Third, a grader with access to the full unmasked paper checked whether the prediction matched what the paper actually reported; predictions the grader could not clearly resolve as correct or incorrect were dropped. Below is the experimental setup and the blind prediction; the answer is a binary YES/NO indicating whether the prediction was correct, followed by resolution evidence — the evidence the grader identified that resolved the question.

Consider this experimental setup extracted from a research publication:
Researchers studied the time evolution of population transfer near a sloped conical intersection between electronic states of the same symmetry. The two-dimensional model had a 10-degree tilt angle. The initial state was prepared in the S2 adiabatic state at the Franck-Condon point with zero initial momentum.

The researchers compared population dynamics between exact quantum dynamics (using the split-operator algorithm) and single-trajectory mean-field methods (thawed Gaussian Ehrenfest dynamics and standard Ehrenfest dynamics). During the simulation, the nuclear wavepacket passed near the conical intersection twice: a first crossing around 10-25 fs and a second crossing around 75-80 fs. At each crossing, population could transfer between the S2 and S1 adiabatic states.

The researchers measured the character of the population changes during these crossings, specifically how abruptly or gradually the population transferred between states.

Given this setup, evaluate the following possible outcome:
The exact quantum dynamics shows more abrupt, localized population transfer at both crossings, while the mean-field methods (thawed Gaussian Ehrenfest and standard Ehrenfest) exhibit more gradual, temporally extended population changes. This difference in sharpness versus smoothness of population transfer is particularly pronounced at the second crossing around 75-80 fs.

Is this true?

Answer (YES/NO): NO